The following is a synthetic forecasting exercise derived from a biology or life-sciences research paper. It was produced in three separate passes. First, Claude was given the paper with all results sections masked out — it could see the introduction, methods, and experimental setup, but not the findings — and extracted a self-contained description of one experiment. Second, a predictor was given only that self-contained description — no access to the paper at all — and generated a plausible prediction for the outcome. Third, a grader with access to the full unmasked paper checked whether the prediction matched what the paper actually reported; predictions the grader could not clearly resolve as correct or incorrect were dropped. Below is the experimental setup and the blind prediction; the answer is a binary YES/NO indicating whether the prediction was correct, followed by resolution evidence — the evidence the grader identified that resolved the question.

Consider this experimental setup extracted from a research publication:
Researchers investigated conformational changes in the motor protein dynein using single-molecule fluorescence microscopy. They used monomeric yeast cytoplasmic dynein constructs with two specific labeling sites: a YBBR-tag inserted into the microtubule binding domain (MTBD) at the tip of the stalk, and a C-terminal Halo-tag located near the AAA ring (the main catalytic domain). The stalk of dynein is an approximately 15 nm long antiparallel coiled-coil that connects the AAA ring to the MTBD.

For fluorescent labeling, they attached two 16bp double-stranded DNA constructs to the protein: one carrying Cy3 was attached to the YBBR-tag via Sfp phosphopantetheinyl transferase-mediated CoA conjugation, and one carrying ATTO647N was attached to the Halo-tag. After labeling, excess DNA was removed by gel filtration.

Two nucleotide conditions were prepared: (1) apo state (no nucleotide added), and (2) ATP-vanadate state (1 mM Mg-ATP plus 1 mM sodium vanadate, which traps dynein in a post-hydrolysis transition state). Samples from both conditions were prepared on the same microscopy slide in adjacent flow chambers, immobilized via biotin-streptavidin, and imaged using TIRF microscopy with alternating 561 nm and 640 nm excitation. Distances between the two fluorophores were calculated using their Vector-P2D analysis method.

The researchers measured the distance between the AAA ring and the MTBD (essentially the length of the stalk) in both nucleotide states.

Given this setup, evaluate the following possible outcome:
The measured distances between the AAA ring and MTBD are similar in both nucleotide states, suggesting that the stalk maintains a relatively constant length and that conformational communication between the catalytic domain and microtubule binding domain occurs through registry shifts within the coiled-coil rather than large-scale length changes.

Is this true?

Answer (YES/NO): NO